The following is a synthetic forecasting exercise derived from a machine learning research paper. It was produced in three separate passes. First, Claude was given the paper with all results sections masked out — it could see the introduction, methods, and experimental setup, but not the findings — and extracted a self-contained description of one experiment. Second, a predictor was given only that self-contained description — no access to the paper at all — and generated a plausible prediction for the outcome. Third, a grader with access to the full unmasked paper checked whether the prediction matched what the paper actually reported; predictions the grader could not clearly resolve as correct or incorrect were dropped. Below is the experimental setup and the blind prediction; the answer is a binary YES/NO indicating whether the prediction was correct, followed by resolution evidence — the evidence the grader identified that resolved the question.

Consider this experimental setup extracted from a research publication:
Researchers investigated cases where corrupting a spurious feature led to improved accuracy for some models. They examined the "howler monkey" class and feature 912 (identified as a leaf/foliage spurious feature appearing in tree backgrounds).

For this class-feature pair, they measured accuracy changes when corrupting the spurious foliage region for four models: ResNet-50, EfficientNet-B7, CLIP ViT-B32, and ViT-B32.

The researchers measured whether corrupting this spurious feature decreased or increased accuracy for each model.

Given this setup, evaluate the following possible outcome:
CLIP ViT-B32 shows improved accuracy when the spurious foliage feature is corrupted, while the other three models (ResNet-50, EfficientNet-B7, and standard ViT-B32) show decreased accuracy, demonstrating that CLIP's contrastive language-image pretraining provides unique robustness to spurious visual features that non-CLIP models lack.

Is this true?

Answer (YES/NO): NO